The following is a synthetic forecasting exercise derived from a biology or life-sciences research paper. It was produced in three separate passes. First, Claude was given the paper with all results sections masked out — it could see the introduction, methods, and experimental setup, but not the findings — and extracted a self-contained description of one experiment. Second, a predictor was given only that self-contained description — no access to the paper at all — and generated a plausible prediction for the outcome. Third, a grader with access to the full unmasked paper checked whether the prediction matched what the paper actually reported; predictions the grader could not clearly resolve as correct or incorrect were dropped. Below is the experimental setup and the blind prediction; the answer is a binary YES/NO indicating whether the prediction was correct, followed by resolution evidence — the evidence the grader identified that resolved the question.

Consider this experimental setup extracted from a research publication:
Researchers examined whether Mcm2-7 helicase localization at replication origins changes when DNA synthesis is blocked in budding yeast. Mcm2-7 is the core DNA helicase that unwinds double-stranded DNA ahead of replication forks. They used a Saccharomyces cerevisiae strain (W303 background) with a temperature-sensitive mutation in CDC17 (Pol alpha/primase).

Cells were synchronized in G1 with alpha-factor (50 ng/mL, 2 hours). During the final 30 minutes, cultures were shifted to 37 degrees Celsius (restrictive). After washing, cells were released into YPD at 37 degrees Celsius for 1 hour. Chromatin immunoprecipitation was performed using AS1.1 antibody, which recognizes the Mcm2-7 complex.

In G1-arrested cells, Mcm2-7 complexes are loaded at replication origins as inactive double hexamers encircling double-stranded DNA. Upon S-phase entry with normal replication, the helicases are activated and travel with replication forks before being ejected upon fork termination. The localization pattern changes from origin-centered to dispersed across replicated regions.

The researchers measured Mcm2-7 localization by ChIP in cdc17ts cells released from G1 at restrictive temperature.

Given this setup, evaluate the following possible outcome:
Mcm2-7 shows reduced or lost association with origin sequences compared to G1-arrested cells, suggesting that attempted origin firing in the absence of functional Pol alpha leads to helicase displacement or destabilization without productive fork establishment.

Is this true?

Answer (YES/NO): NO